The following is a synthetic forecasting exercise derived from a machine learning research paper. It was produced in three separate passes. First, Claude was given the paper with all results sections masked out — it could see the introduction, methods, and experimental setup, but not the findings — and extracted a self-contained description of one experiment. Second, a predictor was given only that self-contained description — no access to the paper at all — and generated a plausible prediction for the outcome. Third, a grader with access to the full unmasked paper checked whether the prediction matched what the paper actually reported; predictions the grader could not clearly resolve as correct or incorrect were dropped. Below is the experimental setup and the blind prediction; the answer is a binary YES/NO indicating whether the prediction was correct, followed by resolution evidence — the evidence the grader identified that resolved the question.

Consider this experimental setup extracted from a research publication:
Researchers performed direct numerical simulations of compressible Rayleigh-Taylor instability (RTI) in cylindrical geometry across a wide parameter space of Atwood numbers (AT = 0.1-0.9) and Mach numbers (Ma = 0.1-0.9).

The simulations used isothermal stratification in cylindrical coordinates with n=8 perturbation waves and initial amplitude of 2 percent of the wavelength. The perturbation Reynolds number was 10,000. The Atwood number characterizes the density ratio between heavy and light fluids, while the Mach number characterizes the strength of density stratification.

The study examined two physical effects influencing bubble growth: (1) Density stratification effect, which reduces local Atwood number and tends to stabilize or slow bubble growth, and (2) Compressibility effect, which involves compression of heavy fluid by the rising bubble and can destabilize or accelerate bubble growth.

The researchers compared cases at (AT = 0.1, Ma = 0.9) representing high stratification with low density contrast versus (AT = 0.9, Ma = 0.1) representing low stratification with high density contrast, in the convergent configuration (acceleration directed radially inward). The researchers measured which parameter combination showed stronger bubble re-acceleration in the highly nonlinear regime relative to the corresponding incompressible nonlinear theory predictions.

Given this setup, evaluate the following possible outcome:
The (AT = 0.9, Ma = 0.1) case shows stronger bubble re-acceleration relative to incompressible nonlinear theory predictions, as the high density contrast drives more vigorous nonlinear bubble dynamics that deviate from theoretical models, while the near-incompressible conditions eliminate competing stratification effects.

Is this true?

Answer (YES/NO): NO